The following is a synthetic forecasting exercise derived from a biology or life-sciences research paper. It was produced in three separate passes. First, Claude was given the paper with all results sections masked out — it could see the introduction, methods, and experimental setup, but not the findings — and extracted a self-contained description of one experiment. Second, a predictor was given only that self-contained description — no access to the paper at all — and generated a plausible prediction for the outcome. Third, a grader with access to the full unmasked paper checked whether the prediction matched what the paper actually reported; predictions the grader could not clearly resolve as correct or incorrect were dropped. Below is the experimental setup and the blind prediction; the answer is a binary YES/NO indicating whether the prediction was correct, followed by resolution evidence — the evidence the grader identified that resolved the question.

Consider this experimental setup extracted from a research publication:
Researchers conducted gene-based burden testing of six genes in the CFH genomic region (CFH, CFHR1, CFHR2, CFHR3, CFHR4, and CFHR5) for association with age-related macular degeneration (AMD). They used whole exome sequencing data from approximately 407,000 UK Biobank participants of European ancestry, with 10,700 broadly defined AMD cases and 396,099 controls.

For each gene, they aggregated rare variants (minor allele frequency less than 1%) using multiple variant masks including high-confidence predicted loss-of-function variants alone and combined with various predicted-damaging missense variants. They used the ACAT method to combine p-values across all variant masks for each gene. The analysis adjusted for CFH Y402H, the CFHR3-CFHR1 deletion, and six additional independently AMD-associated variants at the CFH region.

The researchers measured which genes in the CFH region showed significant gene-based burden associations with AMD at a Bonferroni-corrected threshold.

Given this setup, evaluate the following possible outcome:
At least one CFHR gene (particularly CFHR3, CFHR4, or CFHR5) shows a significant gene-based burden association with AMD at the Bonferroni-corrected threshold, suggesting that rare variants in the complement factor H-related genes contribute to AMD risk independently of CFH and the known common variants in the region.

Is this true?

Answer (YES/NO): NO